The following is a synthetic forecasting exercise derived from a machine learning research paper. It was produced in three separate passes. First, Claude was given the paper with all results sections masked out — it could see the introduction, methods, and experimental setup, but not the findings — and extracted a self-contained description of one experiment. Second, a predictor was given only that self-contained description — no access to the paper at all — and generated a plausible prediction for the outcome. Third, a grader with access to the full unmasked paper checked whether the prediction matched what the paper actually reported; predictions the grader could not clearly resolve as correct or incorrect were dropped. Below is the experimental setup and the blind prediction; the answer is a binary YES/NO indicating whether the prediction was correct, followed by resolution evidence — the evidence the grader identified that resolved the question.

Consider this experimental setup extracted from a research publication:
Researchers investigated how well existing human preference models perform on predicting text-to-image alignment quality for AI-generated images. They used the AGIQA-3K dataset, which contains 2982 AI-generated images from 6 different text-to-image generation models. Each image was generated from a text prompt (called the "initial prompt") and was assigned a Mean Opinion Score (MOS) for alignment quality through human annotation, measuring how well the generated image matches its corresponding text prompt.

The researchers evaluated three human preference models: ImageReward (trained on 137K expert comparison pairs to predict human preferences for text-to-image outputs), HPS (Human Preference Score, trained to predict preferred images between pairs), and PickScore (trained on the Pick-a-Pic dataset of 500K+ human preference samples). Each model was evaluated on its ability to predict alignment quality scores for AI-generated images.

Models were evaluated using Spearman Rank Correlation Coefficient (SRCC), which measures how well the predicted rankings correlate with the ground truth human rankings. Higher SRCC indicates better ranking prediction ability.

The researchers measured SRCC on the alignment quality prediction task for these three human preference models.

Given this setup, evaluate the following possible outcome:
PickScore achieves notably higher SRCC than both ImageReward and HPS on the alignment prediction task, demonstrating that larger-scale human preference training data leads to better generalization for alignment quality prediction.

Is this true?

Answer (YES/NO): NO